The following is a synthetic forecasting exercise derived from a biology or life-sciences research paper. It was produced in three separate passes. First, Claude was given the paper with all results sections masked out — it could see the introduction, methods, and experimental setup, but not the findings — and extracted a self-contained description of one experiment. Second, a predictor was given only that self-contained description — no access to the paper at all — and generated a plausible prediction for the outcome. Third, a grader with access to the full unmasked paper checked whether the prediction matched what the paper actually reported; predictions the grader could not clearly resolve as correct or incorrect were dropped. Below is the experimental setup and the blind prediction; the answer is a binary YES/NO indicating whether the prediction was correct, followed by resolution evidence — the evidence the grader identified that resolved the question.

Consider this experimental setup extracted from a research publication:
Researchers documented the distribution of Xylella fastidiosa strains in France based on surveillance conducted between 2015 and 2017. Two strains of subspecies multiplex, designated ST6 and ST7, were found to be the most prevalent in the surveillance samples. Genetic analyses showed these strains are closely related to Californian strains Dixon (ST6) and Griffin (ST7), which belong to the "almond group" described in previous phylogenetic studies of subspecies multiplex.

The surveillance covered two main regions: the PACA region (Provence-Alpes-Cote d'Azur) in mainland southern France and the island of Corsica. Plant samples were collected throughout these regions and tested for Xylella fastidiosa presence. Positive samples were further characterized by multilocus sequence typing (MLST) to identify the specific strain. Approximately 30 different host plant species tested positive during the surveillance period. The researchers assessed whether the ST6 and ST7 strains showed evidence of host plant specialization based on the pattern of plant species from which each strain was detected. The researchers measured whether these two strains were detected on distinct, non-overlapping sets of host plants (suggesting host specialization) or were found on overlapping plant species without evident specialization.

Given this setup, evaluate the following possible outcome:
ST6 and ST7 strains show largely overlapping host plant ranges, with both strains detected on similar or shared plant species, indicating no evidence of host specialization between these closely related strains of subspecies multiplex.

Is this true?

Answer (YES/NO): YES